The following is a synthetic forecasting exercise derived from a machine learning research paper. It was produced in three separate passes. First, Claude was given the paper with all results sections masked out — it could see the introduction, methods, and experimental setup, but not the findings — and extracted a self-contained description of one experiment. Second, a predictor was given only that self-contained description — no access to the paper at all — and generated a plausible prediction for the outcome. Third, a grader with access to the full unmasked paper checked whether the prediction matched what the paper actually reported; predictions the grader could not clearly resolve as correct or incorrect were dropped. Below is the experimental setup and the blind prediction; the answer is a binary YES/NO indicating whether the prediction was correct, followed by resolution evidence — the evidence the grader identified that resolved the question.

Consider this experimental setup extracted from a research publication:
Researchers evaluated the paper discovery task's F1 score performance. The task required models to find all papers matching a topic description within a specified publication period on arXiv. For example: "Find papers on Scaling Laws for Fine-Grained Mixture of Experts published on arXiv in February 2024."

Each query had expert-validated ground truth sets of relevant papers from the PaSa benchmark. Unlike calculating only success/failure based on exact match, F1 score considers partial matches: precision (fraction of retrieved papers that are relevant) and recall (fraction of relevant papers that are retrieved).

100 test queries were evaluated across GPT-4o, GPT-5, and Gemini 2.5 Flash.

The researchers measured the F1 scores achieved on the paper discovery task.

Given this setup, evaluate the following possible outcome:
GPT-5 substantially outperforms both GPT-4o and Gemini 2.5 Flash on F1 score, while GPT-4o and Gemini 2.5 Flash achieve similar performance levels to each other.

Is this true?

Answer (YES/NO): NO